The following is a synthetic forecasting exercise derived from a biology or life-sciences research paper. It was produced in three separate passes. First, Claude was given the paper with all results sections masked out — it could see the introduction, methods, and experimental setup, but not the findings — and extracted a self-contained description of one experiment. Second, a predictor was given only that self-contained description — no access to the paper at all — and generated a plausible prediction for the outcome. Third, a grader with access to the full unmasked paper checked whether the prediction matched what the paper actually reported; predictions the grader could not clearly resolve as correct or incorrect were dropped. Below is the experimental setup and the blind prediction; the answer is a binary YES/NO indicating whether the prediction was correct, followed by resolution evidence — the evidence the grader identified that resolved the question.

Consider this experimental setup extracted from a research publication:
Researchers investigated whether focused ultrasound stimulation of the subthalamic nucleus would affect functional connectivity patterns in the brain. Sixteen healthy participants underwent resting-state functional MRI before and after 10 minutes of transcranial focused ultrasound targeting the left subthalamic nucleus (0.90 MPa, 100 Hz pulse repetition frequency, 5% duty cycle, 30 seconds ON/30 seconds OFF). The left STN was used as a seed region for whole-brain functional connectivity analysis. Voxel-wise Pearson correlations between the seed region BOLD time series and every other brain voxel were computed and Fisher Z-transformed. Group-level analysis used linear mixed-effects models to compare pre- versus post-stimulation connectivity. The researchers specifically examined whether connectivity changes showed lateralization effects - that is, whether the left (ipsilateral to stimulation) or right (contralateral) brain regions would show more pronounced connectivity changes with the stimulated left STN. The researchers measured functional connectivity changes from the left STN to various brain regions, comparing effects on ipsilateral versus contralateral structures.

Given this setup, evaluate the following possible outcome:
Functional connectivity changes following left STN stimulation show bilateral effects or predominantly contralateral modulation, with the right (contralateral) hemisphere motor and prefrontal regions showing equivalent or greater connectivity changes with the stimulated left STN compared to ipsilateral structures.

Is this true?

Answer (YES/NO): NO